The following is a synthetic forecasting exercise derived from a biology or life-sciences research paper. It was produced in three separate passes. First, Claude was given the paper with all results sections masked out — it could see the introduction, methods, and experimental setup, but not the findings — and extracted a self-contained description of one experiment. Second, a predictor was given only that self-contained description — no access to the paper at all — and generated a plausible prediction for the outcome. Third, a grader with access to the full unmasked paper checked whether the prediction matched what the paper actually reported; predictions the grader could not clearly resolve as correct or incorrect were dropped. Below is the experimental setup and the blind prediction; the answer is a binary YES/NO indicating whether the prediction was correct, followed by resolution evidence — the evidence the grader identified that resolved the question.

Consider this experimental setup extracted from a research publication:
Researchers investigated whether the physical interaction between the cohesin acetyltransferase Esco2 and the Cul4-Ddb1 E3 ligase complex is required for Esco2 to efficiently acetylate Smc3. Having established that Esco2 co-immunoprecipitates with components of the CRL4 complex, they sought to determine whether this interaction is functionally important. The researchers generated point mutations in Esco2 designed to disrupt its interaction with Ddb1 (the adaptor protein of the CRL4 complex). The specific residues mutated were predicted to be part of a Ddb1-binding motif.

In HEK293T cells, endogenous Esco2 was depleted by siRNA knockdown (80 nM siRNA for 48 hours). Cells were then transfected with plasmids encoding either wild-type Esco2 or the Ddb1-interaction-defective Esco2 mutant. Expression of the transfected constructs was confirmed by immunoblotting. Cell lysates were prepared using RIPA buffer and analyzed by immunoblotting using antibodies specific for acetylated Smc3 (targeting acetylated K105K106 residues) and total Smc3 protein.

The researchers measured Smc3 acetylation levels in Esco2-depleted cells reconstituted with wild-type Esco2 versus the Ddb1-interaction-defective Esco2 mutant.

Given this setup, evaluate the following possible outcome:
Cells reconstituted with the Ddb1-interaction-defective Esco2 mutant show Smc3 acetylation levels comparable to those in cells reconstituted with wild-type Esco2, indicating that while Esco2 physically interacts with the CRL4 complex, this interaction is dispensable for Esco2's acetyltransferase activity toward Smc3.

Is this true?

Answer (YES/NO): NO